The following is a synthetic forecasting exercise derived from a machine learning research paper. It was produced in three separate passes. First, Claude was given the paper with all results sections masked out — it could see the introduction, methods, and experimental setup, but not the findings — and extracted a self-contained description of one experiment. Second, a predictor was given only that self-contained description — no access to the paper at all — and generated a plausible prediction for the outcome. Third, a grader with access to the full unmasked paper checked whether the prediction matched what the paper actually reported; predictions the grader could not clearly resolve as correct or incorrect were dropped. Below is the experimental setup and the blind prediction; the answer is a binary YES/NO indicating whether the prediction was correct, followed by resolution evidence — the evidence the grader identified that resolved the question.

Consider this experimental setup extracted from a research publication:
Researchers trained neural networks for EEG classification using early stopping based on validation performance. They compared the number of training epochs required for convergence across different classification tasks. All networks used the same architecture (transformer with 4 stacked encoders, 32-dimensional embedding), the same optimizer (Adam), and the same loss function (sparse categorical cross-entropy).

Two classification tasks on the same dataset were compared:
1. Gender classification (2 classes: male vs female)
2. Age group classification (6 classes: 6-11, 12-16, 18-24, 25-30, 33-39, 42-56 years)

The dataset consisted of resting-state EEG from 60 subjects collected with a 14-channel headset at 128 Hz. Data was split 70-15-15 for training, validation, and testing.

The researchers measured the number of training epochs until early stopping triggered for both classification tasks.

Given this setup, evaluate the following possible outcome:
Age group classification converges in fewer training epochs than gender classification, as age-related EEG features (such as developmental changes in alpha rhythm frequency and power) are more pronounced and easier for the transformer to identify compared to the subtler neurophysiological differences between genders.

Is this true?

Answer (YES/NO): NO